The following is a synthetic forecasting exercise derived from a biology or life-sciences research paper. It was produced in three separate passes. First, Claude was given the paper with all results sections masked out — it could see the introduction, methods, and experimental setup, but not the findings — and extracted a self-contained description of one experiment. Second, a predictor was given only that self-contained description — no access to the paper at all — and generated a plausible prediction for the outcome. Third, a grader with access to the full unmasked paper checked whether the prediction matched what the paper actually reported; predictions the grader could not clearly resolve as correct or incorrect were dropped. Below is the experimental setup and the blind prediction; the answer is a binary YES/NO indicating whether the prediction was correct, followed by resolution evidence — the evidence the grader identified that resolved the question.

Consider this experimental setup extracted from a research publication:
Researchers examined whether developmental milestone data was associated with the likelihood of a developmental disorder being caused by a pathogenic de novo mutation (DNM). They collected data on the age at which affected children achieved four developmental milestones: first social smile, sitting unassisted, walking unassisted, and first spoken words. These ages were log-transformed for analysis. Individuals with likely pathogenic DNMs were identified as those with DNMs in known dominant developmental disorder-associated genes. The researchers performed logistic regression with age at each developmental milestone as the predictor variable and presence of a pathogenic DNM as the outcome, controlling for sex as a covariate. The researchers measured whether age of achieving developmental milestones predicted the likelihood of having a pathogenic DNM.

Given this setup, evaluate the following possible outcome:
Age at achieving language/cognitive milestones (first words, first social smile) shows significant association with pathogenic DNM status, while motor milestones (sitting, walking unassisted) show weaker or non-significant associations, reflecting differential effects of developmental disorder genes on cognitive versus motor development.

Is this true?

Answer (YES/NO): NO